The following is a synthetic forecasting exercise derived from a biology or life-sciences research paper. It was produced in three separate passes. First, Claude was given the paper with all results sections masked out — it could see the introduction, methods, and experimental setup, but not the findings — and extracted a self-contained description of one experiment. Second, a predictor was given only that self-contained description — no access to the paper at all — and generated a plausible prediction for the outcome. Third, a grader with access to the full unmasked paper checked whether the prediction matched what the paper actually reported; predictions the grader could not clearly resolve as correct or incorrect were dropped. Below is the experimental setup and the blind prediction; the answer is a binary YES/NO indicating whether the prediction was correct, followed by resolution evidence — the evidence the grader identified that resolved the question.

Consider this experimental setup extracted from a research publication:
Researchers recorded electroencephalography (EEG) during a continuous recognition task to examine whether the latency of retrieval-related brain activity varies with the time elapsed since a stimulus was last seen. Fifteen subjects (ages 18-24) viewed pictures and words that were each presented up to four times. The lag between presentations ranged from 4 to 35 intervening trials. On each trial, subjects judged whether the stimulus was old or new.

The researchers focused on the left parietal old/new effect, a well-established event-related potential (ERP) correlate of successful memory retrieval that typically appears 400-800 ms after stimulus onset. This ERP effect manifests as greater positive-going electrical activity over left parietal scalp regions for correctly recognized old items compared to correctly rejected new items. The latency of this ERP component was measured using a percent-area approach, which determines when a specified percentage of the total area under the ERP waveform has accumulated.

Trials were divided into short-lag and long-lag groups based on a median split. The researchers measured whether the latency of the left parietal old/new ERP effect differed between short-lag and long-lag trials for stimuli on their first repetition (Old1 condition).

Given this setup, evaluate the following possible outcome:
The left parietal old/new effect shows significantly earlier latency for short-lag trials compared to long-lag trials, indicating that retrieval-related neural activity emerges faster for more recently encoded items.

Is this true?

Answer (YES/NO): YES